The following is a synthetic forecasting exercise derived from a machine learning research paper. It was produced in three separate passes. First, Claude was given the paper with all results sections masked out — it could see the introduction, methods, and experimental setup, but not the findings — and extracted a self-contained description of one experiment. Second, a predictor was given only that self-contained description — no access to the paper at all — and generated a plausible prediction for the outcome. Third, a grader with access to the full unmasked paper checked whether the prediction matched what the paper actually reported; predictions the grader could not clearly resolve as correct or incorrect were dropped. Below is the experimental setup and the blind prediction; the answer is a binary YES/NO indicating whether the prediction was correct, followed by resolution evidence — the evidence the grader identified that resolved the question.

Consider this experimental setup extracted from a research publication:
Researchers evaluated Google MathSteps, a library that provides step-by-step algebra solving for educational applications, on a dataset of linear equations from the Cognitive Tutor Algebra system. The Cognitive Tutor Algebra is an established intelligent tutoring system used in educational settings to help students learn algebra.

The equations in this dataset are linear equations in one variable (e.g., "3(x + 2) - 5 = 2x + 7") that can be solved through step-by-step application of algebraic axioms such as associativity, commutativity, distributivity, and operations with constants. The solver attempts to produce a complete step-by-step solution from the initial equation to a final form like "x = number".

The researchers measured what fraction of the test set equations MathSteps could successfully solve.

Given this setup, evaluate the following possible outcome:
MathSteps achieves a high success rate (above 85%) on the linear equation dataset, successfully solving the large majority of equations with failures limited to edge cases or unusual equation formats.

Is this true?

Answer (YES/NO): NO